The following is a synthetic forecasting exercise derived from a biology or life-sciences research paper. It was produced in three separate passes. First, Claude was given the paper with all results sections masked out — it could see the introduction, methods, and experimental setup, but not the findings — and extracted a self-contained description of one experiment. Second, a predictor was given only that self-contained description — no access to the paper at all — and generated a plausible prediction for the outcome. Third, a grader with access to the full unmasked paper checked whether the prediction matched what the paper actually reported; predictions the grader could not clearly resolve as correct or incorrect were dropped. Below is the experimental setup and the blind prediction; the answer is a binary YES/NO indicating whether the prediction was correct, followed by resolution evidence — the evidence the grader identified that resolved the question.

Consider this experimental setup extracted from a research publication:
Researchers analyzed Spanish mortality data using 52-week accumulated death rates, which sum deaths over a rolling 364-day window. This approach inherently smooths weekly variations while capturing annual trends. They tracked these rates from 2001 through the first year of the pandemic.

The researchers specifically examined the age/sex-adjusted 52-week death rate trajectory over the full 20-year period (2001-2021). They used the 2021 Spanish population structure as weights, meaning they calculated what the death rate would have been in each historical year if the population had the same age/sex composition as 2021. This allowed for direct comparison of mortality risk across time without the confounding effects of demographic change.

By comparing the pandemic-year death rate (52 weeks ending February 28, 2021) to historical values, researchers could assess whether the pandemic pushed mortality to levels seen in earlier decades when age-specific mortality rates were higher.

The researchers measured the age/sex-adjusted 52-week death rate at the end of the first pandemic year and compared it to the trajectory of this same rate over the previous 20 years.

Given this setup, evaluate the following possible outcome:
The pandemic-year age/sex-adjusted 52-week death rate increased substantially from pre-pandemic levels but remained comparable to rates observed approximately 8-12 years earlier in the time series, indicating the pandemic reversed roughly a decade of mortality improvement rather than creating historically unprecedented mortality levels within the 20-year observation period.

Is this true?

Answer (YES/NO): NO